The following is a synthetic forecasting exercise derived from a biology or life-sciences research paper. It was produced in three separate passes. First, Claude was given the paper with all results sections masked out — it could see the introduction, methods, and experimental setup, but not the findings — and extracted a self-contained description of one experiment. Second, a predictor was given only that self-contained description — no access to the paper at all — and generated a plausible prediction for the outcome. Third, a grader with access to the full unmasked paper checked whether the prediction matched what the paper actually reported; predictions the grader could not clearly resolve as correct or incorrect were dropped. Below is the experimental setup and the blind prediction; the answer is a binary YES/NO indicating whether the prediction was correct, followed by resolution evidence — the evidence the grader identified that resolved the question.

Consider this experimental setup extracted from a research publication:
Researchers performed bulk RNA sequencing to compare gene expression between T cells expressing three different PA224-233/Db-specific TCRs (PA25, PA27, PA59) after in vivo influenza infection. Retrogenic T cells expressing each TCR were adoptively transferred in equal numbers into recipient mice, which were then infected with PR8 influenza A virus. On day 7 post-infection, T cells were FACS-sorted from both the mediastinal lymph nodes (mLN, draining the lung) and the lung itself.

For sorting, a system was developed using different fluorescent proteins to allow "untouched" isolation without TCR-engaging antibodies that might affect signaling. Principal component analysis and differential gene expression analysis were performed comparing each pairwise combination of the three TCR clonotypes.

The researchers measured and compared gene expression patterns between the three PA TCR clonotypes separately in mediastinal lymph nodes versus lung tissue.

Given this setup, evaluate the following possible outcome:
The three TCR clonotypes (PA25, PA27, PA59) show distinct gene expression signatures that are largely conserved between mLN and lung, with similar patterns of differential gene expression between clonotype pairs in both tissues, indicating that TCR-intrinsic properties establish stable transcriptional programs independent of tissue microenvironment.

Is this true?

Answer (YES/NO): NO